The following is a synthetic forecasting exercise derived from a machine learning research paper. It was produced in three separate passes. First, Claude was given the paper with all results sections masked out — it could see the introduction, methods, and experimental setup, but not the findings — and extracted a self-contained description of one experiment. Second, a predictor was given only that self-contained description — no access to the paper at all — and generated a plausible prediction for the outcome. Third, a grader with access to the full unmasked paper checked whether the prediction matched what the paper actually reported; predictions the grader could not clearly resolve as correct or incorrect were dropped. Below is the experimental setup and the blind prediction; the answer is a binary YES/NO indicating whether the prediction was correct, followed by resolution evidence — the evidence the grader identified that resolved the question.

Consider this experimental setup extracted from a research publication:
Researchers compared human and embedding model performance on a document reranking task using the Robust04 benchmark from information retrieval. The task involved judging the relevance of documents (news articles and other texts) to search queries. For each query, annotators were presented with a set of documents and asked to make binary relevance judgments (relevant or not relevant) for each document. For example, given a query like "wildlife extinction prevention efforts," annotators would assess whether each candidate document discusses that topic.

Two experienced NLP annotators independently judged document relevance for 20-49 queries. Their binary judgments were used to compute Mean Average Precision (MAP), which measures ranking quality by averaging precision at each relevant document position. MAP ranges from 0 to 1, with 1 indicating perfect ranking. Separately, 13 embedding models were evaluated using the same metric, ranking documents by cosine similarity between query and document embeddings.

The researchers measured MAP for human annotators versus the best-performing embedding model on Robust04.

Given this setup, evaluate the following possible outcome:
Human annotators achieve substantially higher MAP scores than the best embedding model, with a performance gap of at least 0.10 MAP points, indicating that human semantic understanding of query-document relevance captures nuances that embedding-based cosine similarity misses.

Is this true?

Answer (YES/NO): NO